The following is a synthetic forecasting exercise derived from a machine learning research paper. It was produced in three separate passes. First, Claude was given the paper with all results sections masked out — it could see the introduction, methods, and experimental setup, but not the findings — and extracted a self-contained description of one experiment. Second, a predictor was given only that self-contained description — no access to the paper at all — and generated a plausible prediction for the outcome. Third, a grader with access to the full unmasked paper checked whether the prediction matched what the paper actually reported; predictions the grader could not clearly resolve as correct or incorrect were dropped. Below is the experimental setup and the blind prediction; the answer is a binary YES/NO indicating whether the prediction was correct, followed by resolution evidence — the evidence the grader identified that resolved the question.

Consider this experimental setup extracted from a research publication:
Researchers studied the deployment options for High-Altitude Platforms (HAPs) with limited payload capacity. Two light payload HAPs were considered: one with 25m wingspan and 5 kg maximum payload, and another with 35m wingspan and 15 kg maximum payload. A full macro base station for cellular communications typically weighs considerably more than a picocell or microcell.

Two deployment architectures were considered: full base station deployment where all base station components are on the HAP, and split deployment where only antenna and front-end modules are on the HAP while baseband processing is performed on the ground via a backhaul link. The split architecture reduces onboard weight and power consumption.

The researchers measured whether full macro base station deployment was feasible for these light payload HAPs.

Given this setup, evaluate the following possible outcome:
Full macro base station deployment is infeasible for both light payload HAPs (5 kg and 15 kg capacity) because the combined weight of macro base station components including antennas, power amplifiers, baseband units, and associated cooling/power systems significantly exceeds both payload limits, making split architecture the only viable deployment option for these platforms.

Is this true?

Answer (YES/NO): NO